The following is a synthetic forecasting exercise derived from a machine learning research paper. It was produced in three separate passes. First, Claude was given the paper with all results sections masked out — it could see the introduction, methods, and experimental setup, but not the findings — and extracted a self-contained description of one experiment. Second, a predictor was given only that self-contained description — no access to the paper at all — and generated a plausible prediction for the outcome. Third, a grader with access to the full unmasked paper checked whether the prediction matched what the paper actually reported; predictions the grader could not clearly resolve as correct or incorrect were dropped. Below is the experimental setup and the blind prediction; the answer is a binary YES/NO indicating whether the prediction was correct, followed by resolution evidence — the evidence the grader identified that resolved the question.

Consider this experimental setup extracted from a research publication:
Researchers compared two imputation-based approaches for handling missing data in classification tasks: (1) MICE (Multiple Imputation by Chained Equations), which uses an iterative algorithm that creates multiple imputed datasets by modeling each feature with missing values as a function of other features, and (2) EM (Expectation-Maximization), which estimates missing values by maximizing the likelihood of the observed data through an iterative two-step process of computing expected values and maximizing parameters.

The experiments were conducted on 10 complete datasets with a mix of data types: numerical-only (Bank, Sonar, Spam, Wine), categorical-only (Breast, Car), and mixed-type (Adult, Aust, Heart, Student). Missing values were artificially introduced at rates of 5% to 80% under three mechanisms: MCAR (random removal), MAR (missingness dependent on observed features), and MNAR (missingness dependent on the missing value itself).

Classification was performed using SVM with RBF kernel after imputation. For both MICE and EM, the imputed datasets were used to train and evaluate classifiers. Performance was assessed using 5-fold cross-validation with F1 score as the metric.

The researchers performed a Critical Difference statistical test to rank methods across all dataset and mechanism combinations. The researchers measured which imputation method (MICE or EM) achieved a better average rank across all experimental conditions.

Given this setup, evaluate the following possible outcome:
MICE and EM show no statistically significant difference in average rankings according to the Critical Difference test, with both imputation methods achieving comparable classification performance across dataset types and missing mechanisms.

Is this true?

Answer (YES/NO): NO